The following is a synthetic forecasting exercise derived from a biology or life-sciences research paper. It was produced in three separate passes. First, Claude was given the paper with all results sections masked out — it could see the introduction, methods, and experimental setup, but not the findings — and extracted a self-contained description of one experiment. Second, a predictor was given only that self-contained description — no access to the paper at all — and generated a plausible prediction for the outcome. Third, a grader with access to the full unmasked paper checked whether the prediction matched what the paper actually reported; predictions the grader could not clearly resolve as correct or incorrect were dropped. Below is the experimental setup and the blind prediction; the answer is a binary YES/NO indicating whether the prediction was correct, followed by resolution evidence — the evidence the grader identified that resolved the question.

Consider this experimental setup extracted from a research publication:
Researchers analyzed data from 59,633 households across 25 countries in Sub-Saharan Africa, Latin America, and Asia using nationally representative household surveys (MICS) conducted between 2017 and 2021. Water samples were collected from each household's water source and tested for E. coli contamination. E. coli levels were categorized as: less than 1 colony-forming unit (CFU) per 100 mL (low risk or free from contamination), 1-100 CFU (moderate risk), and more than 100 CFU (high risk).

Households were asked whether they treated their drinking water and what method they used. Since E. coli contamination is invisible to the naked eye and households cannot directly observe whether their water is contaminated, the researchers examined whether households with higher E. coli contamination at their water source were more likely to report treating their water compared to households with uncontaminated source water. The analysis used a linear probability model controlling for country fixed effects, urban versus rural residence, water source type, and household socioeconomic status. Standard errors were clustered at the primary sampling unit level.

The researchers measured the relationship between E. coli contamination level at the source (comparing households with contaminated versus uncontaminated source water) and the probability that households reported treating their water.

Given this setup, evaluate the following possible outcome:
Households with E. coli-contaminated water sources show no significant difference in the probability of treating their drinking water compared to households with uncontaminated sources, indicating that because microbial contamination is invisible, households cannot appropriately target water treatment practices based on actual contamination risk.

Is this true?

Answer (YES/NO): NO